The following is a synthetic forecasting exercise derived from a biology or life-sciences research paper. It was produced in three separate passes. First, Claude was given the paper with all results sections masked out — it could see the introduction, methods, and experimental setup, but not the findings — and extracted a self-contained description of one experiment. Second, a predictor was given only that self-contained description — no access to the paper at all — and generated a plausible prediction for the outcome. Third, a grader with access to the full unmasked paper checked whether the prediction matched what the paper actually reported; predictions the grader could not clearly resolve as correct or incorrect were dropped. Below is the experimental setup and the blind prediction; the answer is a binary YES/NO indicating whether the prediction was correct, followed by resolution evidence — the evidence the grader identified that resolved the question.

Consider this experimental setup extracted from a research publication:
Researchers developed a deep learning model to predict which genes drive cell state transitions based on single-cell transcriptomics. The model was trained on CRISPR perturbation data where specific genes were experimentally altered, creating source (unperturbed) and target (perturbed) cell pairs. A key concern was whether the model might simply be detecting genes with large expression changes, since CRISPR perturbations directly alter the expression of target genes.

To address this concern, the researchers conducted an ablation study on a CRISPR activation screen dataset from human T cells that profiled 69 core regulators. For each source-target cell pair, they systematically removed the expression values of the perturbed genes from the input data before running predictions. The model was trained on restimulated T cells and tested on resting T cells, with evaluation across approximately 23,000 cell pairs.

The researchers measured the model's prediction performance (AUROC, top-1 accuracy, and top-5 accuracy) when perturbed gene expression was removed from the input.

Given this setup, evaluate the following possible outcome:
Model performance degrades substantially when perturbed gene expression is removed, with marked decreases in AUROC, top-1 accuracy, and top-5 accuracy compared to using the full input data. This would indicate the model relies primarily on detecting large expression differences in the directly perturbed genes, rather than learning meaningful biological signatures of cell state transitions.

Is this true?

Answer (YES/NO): NO